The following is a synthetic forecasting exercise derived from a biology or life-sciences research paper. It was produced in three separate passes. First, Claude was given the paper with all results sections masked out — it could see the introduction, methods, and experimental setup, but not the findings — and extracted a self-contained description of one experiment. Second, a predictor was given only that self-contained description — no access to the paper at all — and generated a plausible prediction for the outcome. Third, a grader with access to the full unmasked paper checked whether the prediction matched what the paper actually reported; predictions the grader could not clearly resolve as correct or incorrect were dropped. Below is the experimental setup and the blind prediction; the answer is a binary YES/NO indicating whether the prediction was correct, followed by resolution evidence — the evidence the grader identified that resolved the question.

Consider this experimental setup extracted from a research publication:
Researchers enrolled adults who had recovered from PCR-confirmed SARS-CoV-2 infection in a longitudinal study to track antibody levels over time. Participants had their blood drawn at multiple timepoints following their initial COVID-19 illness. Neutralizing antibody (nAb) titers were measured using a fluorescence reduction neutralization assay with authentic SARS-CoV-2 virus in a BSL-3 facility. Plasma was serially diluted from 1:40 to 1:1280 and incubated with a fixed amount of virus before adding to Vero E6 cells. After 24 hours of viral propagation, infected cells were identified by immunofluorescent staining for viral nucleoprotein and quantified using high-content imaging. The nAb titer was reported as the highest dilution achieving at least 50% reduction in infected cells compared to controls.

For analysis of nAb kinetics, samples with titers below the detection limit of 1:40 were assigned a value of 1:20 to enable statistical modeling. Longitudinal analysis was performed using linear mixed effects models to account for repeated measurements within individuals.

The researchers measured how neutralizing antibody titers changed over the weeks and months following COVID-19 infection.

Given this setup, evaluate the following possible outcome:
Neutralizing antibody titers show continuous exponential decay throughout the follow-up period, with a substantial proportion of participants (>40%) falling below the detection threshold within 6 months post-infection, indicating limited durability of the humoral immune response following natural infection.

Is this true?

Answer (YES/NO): NO